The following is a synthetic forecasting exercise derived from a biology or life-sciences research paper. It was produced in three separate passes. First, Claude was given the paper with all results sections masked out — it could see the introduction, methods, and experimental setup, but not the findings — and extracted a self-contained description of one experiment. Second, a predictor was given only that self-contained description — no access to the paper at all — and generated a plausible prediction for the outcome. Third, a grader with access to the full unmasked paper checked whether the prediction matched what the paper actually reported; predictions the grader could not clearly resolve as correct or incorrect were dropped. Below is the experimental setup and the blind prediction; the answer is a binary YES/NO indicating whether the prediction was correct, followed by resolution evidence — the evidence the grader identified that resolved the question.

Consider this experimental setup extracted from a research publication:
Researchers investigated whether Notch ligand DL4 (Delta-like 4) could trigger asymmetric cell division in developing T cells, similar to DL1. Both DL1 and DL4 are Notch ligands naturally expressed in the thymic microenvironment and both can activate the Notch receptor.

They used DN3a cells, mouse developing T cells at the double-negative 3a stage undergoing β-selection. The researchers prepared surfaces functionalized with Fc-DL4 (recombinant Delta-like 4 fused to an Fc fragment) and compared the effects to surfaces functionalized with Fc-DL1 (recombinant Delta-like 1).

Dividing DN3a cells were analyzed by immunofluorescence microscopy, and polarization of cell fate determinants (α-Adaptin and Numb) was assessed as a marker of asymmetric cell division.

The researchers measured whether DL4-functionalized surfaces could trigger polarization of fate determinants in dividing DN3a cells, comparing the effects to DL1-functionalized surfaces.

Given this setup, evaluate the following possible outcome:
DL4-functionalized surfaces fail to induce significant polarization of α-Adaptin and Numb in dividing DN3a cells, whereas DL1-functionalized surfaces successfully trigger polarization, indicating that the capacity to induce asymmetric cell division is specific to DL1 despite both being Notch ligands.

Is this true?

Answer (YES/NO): NO